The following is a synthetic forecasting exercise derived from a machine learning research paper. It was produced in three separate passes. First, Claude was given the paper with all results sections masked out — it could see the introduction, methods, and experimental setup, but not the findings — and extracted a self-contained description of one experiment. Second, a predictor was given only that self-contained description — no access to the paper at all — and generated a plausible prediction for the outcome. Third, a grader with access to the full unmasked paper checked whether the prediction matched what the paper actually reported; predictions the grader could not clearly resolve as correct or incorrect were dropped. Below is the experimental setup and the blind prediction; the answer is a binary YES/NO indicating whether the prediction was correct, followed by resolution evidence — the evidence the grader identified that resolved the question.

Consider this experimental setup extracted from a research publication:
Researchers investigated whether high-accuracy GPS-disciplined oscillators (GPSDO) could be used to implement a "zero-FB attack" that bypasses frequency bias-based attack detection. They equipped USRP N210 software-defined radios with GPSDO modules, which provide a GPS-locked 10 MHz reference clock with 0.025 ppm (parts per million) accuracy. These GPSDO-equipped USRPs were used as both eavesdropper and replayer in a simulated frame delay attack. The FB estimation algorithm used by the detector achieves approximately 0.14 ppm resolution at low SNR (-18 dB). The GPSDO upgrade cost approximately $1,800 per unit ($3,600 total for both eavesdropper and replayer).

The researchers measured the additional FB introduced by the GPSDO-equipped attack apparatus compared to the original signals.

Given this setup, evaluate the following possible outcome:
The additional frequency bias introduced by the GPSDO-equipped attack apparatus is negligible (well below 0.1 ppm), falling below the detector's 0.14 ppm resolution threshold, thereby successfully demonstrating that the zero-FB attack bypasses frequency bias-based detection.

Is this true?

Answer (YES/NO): YES